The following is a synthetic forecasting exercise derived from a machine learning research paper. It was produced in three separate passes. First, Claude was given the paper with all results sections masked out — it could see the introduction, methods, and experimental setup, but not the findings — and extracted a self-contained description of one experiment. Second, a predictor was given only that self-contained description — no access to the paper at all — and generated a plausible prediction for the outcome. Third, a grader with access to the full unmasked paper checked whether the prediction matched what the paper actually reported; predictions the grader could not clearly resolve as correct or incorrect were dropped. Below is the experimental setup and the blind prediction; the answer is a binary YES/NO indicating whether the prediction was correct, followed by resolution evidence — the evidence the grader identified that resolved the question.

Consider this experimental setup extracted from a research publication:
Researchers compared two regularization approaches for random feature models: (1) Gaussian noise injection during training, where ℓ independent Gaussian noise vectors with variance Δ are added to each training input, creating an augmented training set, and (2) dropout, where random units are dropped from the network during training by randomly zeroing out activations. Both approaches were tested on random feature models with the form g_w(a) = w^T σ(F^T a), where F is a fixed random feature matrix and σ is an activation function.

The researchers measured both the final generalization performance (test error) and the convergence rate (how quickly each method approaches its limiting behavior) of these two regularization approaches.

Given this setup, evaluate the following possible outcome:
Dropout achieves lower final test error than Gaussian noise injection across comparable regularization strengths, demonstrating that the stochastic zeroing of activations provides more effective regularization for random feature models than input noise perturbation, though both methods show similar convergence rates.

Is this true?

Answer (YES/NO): NO